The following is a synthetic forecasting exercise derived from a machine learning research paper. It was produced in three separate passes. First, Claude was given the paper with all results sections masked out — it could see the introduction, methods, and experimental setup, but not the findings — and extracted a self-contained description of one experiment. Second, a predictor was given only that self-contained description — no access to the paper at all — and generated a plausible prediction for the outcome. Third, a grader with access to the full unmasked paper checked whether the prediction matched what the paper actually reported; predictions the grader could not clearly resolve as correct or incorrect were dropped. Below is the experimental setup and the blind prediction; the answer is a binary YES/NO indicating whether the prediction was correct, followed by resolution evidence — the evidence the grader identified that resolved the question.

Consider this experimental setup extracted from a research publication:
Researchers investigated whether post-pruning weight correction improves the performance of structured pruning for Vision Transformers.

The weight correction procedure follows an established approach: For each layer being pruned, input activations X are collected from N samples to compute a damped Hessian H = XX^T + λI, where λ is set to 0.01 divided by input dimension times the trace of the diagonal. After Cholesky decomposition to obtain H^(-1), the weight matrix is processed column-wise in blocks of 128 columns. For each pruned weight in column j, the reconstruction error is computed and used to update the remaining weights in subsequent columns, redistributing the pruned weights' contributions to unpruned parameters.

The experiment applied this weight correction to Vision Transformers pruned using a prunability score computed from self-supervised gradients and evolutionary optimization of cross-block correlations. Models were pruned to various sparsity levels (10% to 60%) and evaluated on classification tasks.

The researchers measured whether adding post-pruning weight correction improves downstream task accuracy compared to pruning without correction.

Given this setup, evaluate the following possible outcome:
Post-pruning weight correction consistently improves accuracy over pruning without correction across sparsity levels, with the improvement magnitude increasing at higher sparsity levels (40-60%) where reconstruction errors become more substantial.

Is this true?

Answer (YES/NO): YES